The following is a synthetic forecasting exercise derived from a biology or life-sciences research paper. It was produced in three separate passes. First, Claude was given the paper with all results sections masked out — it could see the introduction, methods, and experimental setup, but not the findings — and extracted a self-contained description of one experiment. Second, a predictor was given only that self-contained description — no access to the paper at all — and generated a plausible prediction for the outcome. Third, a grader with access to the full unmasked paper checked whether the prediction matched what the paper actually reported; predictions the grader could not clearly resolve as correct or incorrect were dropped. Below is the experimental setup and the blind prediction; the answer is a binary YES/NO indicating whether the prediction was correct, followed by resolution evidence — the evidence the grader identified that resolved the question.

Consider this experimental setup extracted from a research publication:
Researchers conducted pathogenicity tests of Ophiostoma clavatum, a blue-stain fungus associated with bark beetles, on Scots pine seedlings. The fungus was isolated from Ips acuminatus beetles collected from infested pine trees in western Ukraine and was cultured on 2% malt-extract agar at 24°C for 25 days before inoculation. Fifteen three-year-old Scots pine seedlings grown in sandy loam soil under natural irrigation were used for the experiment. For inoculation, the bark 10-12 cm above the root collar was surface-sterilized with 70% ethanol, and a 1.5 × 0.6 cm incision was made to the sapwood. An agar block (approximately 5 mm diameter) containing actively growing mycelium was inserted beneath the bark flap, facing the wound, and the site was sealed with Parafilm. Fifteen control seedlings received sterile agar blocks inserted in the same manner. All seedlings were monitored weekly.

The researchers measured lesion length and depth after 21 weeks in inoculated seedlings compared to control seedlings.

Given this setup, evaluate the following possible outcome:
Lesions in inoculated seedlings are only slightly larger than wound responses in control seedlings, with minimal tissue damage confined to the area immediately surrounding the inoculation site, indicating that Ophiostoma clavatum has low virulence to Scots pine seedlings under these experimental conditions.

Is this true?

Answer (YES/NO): NO